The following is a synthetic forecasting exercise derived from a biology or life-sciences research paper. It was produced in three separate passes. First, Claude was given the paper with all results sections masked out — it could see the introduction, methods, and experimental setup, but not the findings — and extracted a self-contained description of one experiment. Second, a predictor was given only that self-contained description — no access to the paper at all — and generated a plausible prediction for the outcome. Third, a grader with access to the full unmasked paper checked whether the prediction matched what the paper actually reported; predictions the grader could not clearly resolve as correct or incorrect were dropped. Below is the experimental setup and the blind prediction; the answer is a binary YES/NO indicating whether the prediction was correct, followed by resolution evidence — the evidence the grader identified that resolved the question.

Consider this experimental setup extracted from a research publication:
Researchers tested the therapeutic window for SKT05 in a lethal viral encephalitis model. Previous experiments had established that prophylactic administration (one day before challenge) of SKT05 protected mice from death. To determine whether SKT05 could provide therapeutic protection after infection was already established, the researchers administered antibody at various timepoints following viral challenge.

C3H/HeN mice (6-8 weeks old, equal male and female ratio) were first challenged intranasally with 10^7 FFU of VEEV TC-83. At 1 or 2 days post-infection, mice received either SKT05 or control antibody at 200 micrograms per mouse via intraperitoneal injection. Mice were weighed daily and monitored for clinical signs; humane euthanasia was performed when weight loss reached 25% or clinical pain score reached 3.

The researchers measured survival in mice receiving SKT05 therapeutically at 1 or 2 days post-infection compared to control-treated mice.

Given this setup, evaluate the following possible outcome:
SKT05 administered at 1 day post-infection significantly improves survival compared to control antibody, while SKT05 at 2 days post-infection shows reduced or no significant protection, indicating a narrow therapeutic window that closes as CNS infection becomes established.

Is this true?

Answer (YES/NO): NO